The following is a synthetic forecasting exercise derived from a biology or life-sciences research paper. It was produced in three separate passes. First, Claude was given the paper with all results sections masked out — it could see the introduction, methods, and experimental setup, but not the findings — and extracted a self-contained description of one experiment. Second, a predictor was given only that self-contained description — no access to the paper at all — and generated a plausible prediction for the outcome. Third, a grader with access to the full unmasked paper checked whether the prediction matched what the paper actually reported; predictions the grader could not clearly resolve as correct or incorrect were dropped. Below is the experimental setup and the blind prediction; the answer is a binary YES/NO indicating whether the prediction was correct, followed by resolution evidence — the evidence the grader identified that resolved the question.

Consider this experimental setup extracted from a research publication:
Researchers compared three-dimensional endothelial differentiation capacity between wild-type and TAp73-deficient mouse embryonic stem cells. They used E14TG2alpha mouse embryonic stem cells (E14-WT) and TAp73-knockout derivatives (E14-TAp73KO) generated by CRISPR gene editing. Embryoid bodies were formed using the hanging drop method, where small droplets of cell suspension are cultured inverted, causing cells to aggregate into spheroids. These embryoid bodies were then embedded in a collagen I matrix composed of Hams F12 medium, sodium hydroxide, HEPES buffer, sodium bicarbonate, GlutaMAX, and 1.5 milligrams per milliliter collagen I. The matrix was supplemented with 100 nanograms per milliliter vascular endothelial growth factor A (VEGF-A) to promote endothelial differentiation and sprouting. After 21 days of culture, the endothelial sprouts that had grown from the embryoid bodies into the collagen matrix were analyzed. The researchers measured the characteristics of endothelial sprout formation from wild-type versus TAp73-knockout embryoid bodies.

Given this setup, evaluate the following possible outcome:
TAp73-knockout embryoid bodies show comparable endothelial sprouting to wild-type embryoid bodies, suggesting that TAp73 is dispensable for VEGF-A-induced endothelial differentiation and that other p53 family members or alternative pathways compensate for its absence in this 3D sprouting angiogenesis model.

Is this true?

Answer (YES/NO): NO